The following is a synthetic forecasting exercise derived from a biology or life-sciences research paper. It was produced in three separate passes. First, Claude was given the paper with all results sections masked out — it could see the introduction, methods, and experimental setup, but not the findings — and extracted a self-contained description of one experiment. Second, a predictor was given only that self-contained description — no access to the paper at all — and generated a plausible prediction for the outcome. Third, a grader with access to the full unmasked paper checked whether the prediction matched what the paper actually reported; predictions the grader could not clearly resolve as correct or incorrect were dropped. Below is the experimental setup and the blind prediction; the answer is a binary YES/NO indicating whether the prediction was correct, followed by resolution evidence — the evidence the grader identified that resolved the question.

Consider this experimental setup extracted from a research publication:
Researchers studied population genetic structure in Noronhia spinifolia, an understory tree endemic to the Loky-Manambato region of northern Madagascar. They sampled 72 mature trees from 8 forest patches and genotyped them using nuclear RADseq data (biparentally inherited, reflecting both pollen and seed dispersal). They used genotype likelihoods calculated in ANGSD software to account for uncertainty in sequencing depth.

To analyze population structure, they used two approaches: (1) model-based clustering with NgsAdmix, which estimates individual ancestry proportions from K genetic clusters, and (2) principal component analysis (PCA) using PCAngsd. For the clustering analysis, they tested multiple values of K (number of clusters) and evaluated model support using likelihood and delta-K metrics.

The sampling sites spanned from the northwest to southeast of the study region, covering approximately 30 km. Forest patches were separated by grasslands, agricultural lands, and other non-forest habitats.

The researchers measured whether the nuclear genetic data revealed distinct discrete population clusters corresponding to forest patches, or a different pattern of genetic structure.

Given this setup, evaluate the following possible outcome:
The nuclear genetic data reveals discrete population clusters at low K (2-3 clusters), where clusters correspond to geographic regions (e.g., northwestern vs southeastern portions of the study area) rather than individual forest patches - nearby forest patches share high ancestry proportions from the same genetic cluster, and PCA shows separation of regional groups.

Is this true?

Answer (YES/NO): NO